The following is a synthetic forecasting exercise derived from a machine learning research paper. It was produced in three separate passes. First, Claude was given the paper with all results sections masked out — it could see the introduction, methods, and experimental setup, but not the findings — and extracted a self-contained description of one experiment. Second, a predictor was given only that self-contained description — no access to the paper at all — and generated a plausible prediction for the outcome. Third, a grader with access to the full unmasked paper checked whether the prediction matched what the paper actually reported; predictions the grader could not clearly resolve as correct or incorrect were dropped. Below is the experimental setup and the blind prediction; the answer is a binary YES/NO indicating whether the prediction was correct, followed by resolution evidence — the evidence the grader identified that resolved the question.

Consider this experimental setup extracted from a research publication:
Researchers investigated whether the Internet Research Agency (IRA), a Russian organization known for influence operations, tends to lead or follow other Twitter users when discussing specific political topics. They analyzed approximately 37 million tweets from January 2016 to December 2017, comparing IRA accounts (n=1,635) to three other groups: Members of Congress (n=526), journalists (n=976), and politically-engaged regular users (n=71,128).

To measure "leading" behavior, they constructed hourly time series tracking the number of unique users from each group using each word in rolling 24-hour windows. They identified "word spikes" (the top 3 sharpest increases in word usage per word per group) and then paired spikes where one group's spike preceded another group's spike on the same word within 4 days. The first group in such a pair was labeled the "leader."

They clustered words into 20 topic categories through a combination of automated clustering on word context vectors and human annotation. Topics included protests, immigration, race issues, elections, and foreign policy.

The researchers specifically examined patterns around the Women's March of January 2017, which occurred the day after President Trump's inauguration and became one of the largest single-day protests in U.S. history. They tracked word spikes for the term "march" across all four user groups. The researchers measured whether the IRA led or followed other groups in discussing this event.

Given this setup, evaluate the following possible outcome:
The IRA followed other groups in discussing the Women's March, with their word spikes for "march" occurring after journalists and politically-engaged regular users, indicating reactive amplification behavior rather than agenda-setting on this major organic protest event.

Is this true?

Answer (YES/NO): NO